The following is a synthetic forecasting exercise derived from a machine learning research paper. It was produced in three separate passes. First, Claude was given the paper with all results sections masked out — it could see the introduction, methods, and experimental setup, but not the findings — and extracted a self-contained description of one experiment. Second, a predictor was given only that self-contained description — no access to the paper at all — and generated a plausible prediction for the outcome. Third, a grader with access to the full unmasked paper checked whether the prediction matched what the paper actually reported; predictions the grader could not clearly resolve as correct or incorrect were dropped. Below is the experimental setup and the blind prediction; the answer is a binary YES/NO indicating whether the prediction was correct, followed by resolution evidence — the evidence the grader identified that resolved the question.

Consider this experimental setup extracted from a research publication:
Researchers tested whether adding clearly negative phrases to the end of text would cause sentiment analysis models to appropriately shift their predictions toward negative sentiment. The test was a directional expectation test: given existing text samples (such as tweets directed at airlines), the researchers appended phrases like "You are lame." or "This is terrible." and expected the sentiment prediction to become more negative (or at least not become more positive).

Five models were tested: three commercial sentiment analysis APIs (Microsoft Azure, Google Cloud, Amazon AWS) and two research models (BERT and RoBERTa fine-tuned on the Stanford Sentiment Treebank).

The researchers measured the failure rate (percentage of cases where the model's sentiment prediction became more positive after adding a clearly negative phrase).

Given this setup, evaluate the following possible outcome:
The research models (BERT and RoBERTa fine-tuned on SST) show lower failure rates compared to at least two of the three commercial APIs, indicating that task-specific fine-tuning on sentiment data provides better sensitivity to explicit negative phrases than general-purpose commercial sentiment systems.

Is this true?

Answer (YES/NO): YES